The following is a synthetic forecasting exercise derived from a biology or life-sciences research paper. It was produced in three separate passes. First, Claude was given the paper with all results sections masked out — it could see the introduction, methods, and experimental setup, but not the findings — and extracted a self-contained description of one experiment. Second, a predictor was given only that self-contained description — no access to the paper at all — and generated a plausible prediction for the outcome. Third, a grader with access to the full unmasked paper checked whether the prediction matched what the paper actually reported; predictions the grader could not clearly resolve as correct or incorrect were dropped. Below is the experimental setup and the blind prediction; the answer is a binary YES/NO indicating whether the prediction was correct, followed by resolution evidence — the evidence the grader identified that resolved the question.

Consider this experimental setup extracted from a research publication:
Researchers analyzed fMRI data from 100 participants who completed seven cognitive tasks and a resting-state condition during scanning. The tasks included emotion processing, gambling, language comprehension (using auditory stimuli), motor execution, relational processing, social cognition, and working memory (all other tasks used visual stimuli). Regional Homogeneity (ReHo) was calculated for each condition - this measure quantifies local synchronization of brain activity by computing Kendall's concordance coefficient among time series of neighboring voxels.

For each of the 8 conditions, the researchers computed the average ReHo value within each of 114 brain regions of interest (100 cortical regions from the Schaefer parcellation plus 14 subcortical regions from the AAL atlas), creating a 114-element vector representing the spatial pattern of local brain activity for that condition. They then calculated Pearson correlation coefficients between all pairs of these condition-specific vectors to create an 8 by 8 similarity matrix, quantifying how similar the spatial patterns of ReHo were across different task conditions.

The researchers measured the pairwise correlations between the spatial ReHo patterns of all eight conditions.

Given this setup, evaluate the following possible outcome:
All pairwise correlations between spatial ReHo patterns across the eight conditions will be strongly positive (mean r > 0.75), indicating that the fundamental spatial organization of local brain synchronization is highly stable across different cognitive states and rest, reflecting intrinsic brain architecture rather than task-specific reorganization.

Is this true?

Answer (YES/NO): YES